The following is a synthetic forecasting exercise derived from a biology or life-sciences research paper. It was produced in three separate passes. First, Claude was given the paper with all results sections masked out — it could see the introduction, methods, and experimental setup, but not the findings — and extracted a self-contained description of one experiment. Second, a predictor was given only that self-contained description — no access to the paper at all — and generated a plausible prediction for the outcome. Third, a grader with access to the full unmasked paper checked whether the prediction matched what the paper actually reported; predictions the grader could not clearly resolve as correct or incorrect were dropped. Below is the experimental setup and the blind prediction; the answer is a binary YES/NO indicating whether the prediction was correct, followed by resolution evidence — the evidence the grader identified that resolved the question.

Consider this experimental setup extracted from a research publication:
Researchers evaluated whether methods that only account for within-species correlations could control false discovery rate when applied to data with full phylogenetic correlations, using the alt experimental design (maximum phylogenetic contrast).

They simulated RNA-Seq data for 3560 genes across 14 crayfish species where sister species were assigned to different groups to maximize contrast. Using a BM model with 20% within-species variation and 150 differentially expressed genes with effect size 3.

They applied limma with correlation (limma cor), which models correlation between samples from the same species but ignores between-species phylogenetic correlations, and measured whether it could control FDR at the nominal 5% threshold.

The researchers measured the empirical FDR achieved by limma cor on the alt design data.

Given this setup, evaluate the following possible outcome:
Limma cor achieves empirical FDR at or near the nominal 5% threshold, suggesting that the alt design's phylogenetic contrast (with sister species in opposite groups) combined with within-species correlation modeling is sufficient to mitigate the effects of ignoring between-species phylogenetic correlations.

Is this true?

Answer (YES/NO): YES